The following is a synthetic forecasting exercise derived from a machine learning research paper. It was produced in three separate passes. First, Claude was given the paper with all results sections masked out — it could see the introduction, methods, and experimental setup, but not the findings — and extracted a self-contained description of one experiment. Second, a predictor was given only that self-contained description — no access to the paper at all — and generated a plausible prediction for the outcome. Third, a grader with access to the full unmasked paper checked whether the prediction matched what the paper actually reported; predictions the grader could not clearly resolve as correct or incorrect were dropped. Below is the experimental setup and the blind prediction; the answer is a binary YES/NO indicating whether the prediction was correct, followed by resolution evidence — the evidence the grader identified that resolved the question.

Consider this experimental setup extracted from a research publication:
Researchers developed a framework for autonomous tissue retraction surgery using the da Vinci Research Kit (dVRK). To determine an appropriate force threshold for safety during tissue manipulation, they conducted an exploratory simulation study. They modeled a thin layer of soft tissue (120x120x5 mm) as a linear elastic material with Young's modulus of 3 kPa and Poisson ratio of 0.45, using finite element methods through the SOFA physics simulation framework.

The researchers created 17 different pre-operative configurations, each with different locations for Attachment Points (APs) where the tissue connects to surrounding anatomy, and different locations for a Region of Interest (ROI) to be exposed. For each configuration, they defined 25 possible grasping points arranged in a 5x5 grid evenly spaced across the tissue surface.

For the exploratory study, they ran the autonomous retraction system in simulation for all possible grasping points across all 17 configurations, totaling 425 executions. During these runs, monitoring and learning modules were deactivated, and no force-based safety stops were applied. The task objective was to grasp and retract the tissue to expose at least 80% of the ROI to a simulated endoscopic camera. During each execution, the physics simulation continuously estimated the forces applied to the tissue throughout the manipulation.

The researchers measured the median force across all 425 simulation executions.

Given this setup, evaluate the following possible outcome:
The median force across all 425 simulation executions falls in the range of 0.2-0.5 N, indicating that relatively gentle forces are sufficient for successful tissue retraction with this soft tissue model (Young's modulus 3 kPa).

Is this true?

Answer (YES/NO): NO